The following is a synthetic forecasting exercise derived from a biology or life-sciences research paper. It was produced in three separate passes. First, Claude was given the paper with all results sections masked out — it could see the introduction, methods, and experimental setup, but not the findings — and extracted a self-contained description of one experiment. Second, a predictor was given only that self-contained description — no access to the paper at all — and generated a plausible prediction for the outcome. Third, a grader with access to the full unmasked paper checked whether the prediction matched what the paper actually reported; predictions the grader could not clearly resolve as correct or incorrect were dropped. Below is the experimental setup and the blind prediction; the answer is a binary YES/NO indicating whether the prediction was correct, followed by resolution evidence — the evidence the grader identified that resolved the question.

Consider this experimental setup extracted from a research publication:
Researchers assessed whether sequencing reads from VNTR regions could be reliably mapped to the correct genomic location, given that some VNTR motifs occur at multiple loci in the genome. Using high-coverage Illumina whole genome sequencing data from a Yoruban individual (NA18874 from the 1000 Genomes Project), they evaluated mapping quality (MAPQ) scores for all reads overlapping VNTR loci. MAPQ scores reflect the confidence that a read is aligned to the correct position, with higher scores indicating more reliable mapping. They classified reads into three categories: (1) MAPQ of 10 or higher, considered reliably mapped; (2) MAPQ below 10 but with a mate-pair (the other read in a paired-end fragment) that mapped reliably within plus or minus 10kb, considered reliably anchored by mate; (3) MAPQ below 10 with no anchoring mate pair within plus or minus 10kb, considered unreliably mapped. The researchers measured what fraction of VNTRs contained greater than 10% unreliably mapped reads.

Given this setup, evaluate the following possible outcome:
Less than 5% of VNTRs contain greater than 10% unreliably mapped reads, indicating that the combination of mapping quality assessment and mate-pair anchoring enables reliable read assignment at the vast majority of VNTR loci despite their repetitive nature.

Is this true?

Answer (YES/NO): YES